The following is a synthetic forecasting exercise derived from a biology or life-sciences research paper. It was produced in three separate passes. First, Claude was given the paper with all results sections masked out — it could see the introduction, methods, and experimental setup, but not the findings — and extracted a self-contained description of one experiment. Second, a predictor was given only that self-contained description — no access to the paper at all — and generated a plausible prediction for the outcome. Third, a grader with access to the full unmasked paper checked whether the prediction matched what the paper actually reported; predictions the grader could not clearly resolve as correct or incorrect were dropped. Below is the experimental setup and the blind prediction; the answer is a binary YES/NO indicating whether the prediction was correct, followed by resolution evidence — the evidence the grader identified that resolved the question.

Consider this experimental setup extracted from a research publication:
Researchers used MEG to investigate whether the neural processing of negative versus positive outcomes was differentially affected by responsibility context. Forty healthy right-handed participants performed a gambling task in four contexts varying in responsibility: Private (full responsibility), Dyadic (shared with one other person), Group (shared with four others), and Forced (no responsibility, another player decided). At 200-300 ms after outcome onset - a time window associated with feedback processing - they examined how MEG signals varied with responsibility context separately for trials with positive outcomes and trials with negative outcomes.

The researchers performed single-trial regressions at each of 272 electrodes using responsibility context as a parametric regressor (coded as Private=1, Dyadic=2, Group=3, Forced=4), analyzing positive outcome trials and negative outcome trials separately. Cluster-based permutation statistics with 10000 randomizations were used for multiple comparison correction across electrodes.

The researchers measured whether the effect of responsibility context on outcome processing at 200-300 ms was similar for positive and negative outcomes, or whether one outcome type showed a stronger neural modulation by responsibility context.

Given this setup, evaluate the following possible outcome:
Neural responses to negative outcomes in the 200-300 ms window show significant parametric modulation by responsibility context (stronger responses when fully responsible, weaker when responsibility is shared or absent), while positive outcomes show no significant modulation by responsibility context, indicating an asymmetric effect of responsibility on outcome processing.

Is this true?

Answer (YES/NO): NO